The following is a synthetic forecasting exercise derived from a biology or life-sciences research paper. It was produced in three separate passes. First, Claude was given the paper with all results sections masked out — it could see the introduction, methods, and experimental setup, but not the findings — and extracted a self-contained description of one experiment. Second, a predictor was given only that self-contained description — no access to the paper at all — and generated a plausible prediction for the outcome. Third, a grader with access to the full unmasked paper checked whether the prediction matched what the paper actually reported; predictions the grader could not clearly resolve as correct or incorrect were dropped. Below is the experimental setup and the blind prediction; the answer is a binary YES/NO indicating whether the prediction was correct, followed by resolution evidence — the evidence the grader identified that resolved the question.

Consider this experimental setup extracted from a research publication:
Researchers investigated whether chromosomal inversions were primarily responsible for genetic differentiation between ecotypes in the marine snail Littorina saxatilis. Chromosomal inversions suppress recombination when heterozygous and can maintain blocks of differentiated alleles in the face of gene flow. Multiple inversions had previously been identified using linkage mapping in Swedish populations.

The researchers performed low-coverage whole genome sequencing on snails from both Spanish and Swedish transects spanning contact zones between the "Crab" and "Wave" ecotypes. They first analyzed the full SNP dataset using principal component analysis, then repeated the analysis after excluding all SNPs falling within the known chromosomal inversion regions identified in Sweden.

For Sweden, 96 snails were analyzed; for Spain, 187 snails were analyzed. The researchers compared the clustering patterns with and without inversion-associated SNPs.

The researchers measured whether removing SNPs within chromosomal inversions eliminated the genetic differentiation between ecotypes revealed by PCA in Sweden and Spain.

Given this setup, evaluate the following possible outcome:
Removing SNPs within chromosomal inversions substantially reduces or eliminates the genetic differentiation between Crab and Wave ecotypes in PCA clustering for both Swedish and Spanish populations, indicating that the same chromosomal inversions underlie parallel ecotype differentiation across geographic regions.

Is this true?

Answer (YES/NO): NO